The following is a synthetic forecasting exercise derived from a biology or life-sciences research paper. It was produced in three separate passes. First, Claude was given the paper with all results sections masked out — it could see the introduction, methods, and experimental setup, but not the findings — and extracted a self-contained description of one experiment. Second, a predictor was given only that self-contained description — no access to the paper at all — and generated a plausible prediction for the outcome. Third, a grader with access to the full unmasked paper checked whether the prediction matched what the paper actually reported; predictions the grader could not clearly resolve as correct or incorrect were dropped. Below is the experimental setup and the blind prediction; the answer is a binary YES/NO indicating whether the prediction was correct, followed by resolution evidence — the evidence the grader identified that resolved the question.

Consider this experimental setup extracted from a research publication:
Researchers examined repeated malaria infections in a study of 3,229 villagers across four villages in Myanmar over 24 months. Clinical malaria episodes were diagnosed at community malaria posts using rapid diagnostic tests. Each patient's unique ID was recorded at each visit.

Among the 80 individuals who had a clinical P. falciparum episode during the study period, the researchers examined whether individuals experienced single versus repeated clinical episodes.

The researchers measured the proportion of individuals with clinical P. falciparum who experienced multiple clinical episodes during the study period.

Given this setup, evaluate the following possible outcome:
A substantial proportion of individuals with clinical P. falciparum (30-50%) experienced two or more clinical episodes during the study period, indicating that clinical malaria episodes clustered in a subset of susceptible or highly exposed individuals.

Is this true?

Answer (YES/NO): NO